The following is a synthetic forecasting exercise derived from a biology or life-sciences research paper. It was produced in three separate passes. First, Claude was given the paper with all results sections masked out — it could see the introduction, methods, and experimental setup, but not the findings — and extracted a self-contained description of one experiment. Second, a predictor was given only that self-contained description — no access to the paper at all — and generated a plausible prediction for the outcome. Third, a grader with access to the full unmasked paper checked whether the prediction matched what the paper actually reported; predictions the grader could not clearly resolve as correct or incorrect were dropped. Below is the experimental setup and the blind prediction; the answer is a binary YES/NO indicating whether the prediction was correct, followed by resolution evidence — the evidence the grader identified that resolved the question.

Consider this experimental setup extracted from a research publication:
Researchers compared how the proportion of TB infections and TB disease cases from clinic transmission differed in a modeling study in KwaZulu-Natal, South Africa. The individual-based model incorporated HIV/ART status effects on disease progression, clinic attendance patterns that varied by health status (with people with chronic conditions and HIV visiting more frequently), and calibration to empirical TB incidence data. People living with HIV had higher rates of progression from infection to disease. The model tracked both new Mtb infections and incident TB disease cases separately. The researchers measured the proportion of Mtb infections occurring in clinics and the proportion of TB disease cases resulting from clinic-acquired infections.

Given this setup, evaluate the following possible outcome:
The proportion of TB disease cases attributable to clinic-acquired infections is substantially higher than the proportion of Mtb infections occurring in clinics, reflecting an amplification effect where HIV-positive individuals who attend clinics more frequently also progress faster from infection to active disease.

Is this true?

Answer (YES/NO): YES